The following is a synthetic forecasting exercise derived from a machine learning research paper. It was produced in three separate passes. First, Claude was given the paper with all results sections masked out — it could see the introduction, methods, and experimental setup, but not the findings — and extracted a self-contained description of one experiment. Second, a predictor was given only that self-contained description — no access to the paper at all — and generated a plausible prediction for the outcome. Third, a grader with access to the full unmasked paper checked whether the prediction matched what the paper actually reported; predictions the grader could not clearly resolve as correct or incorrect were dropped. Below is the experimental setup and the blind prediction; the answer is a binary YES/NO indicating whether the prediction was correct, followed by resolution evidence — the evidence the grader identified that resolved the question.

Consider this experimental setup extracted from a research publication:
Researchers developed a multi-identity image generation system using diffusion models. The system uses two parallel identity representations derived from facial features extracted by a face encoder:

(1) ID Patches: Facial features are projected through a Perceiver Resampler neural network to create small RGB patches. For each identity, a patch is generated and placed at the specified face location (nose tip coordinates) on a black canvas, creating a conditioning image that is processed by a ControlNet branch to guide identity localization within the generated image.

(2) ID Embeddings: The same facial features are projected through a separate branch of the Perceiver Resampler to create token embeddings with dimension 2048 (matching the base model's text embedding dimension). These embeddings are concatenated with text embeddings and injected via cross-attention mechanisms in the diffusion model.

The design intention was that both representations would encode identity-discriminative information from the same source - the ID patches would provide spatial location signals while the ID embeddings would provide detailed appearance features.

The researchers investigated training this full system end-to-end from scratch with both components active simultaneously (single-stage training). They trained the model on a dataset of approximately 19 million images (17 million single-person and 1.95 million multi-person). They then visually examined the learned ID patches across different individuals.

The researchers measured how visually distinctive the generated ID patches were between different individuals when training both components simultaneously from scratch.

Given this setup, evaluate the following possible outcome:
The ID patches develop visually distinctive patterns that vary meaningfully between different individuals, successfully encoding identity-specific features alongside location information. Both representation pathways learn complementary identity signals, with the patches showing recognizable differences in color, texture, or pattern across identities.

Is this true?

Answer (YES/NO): NO